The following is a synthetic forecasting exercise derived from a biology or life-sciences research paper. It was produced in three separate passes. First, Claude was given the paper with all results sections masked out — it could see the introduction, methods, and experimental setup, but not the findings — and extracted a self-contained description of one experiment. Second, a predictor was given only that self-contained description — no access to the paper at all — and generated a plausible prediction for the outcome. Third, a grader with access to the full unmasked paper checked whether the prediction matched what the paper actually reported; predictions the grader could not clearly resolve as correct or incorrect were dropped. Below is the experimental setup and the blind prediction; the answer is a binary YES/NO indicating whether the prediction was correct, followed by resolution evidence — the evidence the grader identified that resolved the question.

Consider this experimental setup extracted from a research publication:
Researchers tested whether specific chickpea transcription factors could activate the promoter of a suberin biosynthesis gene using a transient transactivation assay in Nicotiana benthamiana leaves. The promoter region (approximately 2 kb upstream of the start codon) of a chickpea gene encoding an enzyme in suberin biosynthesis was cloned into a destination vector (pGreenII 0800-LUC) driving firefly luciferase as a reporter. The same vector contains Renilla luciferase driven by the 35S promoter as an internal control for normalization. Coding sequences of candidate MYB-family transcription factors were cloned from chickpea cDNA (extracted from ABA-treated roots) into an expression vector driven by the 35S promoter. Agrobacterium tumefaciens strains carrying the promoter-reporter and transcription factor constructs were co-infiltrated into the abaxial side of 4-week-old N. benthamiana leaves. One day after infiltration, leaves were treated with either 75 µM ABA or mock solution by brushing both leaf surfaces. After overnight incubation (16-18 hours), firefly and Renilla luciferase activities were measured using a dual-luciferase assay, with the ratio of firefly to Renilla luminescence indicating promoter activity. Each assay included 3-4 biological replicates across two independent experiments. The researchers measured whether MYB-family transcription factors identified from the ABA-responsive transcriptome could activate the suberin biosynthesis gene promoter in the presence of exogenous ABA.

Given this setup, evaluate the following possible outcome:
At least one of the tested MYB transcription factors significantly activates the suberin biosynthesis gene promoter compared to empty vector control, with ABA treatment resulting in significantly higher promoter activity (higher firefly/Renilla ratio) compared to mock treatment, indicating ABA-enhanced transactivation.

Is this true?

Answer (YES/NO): NO